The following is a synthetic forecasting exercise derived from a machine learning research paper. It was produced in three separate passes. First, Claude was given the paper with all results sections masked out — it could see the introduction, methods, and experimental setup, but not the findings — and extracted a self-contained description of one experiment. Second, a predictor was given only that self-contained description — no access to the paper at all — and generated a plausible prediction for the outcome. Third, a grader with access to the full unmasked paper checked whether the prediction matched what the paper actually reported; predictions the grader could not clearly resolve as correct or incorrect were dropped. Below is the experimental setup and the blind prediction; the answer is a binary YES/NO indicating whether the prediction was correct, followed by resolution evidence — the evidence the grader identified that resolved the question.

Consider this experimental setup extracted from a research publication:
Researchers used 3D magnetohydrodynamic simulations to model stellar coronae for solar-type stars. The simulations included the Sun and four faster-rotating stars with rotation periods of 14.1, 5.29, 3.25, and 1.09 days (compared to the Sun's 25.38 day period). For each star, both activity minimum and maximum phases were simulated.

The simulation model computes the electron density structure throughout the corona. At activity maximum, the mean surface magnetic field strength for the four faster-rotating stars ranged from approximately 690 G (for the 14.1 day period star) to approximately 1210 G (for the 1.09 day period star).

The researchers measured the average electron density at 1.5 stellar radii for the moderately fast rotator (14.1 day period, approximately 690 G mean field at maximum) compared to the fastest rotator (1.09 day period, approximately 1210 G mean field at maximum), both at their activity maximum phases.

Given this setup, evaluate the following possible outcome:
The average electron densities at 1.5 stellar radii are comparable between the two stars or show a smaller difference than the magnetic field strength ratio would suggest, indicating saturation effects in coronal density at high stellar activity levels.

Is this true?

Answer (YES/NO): NO